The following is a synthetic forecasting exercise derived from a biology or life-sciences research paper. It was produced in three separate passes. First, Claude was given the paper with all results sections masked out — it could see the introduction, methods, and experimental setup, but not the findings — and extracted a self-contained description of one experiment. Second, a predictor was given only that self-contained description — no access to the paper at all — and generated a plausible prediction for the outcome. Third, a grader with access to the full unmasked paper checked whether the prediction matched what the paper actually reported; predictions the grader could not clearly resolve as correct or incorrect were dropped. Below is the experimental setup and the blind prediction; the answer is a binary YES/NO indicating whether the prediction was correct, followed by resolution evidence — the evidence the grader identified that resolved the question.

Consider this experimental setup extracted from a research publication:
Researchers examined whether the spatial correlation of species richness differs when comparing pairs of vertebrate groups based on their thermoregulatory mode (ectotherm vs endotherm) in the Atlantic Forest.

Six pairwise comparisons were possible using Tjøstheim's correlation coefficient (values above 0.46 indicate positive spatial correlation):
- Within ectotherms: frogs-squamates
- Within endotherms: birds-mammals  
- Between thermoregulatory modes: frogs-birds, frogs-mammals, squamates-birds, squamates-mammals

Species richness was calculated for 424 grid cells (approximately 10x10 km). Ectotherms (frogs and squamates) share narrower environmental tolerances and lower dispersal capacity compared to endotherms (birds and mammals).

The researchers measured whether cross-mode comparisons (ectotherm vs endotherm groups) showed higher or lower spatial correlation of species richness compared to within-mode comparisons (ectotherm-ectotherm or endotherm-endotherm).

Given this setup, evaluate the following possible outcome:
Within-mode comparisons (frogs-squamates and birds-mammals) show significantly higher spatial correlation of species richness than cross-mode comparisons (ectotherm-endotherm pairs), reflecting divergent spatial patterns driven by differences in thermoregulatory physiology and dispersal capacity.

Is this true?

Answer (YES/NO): NO